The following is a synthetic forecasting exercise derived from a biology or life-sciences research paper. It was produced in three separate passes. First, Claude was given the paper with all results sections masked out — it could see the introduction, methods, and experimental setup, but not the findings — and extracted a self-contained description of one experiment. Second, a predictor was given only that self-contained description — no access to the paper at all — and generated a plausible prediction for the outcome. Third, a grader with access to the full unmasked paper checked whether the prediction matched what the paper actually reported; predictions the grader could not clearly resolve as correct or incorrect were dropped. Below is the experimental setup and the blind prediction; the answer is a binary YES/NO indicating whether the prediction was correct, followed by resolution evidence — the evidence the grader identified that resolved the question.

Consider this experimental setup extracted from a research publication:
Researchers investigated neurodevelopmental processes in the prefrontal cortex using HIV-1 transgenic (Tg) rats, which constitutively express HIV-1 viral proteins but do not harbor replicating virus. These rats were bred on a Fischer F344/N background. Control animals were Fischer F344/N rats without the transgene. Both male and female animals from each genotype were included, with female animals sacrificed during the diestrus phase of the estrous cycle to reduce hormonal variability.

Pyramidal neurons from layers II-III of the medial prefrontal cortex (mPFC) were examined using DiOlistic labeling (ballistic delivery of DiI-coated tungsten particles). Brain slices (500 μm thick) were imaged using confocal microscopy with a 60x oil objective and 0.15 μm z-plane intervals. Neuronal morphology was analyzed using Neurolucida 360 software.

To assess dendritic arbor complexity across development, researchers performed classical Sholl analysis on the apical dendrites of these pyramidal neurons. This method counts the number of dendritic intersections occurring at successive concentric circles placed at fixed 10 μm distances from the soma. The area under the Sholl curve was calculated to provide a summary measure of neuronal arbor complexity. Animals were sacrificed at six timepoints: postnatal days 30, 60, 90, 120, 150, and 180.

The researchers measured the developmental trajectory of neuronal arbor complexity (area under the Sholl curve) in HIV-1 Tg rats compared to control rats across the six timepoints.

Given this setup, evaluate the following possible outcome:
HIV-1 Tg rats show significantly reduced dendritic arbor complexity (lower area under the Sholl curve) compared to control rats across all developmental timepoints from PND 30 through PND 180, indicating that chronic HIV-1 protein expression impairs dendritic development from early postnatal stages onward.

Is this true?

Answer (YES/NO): NO